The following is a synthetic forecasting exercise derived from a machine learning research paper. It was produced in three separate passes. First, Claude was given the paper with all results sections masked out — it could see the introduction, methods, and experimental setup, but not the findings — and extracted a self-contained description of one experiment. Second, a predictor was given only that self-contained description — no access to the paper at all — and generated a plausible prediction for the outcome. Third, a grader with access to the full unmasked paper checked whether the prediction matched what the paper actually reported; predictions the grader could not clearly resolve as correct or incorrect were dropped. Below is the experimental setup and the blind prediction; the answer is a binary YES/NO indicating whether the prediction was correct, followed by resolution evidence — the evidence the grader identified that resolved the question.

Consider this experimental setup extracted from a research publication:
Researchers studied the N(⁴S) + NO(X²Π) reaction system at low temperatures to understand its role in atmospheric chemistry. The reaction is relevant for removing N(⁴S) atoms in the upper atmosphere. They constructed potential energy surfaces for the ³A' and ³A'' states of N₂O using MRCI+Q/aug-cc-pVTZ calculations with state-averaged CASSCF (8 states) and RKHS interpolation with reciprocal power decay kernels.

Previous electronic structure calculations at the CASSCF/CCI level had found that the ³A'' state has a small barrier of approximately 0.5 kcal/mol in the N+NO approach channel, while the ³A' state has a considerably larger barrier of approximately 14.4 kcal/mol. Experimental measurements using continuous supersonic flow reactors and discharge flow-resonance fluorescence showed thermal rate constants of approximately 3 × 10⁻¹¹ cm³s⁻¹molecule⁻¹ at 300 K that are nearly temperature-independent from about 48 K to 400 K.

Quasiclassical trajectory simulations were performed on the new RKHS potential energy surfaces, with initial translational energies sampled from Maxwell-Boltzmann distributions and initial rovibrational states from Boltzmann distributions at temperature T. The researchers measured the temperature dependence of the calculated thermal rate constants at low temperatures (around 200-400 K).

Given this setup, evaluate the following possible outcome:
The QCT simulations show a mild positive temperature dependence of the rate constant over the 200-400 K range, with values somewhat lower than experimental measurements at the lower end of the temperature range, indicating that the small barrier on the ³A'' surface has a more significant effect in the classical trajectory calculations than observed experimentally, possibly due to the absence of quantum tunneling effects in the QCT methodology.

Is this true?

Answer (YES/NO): NO